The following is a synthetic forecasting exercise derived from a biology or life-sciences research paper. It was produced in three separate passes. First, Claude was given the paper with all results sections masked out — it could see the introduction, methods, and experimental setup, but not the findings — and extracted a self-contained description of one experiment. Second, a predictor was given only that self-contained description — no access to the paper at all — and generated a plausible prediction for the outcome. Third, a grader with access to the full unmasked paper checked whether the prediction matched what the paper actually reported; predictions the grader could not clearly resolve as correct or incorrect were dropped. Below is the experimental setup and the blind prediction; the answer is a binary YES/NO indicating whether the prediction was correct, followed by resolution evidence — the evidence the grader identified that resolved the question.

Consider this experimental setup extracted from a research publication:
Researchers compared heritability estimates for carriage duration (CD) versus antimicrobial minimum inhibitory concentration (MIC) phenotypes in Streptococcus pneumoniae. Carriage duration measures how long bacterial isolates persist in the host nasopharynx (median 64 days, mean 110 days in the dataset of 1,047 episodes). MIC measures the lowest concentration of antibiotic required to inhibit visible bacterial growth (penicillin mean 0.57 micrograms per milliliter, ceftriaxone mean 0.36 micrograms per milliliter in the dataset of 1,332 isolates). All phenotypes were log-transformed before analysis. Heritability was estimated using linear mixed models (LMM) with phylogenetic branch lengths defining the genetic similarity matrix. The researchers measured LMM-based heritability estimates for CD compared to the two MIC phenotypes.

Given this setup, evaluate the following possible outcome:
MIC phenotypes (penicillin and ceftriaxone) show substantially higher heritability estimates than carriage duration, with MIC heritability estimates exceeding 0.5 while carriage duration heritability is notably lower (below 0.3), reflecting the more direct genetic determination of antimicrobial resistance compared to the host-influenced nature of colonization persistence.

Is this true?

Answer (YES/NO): NO